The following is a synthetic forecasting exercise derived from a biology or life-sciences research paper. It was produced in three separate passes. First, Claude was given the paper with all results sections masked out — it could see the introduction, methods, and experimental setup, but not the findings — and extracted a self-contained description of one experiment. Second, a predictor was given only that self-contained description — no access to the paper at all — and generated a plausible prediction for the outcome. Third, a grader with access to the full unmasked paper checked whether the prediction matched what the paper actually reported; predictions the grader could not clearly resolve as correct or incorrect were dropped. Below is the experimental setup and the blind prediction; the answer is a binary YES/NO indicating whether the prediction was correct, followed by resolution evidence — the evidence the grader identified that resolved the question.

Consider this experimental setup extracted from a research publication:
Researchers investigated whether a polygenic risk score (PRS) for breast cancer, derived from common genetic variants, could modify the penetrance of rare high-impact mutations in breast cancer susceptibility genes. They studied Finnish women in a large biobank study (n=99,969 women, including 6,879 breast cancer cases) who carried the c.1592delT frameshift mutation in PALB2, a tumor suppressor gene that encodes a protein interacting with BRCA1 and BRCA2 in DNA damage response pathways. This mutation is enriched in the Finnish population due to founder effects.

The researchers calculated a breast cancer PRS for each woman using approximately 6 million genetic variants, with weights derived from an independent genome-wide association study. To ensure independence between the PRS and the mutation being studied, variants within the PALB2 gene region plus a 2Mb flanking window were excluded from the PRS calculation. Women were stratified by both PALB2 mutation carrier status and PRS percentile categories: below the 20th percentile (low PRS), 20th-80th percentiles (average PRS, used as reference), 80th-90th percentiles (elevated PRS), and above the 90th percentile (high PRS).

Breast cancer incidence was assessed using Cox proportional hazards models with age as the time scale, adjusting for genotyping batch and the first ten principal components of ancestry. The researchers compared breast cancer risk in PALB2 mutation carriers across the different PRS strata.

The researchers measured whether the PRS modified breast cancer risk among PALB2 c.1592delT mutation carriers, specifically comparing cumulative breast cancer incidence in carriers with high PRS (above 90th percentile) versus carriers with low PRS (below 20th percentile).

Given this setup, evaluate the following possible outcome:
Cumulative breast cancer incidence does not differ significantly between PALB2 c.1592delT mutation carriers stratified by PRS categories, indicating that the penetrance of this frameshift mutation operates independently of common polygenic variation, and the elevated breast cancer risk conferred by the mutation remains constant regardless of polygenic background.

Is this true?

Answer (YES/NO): NO